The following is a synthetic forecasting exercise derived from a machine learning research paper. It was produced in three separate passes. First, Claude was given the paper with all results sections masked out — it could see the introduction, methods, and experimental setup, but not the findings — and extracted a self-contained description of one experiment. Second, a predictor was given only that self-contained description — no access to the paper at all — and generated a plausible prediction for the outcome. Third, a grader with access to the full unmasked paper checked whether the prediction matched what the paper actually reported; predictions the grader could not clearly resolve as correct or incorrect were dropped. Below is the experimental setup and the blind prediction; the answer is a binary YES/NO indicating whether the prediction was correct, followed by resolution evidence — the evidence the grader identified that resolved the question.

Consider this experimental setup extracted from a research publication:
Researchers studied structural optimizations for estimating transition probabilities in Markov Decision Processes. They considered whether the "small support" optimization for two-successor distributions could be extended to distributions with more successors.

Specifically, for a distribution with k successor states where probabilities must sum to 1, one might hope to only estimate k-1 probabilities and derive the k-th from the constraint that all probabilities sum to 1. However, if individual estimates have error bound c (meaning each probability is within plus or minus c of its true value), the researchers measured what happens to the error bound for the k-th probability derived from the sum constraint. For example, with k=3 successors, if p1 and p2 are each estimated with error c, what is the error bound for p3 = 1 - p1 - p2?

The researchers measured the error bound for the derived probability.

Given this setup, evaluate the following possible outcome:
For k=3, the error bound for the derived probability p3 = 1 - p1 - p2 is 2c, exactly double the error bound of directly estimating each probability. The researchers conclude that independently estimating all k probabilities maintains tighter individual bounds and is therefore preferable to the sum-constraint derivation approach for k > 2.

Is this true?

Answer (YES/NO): NO